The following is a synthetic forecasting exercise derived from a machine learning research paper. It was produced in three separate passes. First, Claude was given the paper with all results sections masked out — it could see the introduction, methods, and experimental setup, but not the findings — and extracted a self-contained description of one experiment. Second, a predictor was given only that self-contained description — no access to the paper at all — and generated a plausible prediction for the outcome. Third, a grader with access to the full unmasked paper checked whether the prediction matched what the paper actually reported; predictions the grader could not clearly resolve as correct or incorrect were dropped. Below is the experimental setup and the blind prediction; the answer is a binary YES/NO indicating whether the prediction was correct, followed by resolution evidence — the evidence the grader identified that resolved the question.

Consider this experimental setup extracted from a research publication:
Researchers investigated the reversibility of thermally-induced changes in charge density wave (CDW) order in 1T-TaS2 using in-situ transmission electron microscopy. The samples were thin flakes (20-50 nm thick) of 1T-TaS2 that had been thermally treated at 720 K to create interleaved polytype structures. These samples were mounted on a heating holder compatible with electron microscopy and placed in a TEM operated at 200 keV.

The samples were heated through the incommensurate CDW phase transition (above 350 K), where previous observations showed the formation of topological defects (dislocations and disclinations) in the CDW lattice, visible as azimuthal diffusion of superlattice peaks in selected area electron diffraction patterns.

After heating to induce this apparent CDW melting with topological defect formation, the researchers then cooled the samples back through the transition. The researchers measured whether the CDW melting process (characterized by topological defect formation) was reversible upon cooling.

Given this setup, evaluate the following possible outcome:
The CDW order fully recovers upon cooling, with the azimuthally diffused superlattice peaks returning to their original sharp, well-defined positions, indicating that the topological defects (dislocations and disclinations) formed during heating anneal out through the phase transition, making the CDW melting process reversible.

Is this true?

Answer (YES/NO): YES